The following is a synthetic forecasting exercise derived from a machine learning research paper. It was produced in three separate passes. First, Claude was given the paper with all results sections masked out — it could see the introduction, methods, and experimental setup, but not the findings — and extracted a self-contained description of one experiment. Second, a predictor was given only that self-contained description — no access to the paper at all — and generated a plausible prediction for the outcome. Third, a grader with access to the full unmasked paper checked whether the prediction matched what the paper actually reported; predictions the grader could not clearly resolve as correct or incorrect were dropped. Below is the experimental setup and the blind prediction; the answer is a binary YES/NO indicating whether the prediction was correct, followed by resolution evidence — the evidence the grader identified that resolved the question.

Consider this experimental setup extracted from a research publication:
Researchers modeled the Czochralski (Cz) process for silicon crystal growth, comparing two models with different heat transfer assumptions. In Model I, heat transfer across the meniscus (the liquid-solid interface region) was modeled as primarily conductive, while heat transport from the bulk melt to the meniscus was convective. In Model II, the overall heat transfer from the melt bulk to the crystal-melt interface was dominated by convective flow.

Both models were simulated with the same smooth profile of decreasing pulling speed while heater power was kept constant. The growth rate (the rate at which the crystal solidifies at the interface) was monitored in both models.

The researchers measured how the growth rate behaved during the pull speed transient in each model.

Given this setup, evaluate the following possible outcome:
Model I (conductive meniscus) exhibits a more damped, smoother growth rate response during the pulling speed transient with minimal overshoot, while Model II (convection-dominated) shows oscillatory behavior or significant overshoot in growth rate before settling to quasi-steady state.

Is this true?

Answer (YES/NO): NO